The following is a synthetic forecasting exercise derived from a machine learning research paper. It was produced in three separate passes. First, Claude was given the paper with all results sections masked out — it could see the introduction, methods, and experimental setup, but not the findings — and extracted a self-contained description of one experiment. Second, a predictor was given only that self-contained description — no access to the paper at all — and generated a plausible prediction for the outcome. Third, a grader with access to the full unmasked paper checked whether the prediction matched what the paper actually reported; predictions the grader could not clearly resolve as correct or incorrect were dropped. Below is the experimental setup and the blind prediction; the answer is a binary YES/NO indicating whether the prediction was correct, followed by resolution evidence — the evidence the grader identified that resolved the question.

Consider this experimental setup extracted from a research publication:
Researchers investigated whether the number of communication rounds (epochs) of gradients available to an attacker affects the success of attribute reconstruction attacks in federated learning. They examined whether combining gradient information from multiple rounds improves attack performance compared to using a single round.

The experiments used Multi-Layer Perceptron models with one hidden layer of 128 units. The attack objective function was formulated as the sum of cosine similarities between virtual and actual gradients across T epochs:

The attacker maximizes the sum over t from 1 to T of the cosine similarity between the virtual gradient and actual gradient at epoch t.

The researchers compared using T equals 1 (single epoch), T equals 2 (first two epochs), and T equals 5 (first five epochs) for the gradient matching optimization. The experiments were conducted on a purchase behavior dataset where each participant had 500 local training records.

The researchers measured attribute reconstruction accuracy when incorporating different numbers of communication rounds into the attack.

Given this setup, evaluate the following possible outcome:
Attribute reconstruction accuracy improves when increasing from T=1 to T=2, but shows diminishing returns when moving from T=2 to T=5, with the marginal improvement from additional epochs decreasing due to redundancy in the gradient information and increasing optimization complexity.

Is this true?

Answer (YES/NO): NO